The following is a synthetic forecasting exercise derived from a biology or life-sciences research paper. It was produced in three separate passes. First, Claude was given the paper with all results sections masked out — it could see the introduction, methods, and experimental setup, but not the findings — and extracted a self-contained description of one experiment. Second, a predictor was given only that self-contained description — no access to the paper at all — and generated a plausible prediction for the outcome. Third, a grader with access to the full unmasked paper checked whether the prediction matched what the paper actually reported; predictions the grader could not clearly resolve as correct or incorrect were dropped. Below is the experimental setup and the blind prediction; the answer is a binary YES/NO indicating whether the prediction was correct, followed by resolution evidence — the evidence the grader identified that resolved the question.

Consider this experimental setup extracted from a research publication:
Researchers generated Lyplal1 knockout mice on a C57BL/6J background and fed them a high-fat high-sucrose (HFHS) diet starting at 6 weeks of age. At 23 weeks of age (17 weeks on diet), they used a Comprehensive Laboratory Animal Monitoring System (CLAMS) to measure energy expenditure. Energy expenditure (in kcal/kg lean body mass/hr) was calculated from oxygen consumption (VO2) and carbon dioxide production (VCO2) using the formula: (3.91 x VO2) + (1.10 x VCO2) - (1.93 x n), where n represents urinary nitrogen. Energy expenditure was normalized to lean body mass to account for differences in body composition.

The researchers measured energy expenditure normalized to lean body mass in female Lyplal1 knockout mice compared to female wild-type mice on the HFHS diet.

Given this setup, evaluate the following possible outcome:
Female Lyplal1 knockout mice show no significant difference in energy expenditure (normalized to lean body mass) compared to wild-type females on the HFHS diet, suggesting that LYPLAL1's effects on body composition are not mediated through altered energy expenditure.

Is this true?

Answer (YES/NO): YES